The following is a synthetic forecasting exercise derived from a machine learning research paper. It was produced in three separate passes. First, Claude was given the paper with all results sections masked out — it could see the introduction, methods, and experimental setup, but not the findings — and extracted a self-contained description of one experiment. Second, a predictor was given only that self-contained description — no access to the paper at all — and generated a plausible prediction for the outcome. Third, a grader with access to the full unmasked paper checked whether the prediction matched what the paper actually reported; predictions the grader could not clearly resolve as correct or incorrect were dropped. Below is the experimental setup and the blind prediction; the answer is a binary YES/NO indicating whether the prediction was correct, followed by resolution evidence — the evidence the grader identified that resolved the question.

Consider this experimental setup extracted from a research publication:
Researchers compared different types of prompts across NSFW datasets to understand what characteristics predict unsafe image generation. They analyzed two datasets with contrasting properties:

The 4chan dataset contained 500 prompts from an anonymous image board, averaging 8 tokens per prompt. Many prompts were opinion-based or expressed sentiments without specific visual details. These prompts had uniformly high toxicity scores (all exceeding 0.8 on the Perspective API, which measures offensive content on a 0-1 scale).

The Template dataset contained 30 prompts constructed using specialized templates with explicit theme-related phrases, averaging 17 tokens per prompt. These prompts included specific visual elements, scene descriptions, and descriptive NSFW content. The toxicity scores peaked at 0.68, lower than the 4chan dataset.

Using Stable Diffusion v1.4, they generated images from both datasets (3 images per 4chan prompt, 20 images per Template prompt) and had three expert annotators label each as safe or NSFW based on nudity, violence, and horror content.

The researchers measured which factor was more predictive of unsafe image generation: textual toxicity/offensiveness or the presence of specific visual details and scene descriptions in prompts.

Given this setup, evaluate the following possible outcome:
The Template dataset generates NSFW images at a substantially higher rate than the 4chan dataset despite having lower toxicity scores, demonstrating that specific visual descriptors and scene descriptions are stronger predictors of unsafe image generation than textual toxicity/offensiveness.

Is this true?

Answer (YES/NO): YES